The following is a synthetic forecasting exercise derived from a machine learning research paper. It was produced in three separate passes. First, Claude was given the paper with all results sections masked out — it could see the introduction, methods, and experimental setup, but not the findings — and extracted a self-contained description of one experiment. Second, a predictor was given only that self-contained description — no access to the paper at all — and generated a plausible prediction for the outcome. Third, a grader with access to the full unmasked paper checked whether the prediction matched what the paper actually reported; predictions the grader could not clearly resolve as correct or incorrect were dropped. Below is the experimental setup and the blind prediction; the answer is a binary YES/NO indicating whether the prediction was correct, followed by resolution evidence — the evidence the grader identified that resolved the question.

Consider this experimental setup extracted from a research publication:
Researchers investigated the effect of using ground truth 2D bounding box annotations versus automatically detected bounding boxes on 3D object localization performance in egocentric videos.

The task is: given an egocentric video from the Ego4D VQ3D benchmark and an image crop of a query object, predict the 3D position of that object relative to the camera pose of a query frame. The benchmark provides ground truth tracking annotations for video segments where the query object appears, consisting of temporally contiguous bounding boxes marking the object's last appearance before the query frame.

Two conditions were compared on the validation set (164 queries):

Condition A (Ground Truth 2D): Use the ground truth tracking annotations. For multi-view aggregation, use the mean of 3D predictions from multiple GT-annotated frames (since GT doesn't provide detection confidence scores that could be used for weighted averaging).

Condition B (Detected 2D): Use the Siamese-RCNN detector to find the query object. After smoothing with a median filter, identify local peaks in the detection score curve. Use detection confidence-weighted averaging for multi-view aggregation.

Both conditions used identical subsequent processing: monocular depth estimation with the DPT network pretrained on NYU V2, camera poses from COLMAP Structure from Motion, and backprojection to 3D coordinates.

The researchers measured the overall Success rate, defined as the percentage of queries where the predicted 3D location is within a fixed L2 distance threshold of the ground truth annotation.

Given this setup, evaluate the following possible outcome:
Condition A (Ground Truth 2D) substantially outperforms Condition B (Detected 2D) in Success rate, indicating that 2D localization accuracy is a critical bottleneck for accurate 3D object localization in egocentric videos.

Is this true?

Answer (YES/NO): NO